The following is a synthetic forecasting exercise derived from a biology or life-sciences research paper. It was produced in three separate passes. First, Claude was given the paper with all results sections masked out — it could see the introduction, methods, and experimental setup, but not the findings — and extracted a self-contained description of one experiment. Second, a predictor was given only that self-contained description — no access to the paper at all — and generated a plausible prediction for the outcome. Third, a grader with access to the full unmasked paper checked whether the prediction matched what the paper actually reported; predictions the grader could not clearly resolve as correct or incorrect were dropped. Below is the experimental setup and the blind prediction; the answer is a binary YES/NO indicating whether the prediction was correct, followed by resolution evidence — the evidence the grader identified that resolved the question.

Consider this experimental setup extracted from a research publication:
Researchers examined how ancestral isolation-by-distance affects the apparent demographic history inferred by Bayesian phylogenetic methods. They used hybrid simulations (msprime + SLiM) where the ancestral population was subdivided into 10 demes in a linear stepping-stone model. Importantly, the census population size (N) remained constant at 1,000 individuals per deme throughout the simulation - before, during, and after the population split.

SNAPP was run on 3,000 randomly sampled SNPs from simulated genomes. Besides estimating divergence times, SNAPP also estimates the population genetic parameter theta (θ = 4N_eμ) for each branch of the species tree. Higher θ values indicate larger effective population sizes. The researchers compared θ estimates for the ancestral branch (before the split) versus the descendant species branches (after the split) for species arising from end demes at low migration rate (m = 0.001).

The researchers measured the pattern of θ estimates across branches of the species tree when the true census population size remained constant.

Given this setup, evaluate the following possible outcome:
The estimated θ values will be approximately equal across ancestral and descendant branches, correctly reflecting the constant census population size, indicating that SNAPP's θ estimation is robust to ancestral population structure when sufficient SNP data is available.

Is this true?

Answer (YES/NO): NO